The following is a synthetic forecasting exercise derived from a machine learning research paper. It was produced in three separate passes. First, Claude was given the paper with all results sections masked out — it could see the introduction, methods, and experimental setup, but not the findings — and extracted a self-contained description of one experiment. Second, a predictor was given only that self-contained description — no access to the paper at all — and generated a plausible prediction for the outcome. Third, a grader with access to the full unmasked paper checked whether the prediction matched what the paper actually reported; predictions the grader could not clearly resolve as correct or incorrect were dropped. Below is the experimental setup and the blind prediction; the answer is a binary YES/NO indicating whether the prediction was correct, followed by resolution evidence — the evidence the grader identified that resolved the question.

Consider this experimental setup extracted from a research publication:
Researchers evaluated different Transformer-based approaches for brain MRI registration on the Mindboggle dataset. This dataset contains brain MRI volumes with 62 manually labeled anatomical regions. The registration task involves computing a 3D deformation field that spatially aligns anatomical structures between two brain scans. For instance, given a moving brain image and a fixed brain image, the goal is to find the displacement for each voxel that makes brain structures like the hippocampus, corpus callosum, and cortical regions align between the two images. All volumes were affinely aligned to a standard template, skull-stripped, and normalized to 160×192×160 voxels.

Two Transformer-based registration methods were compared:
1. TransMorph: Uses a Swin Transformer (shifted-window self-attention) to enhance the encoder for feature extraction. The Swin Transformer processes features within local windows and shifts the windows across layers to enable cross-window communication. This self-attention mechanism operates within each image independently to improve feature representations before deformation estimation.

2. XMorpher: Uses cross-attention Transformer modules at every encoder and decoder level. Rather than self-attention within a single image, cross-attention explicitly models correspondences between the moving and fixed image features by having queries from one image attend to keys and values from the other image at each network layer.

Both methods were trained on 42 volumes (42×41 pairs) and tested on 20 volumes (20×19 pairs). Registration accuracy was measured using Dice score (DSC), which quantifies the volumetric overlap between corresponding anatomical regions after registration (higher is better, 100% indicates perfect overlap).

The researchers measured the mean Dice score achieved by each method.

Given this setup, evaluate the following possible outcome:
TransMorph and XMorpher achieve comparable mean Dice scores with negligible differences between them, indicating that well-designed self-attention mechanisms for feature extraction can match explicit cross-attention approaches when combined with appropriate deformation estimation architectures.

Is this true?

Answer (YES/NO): NO